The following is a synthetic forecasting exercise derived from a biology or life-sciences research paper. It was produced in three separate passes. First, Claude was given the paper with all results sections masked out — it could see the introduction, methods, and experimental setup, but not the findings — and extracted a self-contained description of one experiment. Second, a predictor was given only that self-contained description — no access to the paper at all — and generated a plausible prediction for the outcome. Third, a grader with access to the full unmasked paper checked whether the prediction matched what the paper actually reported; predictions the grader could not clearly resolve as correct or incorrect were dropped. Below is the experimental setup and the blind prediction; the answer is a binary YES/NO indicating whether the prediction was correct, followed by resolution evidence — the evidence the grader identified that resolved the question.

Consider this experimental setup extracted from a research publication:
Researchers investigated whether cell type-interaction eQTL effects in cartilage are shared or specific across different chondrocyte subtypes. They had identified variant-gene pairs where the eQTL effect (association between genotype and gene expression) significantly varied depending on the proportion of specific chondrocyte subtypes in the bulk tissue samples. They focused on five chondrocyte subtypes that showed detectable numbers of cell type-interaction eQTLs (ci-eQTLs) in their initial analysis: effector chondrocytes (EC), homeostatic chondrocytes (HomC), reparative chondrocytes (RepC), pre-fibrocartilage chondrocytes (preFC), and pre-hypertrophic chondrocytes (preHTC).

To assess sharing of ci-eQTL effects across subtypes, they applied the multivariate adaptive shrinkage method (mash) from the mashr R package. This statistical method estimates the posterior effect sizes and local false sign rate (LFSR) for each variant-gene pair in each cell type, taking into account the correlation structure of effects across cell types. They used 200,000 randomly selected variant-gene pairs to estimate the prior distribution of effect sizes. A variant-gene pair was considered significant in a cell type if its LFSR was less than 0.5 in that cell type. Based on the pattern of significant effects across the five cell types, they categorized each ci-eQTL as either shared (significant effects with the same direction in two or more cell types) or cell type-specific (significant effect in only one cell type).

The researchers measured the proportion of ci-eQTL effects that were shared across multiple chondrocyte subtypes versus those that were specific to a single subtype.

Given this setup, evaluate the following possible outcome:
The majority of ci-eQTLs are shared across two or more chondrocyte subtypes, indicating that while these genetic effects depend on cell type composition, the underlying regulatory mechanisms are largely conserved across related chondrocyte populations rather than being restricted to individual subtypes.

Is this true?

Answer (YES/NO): NO